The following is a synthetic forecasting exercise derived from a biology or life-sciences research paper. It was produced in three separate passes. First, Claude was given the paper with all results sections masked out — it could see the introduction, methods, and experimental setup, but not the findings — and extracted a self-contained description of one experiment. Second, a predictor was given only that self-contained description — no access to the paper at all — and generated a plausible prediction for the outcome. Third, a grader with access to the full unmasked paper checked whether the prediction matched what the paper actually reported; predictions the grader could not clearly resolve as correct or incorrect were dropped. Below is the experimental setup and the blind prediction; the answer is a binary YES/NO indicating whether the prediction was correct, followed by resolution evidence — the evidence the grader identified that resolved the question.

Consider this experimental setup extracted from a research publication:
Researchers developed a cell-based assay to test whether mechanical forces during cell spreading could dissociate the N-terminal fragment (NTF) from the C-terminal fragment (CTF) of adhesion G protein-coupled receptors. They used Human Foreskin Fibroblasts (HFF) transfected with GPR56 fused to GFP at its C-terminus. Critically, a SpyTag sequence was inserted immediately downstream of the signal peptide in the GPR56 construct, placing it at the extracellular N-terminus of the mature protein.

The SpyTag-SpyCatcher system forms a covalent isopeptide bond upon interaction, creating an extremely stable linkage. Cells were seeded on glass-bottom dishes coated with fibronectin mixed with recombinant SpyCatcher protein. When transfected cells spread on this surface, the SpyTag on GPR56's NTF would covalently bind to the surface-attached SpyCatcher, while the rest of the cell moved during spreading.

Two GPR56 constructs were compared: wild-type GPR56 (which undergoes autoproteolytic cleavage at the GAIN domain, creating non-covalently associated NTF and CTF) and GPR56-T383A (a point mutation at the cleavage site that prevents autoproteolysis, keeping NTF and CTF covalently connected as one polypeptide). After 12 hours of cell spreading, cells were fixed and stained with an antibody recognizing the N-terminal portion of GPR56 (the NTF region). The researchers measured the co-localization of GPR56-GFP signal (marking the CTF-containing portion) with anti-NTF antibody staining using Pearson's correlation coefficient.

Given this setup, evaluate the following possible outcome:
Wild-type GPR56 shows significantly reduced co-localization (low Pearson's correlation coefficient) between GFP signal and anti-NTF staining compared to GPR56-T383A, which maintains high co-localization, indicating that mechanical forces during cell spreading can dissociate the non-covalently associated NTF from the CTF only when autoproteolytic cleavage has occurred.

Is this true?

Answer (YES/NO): YES